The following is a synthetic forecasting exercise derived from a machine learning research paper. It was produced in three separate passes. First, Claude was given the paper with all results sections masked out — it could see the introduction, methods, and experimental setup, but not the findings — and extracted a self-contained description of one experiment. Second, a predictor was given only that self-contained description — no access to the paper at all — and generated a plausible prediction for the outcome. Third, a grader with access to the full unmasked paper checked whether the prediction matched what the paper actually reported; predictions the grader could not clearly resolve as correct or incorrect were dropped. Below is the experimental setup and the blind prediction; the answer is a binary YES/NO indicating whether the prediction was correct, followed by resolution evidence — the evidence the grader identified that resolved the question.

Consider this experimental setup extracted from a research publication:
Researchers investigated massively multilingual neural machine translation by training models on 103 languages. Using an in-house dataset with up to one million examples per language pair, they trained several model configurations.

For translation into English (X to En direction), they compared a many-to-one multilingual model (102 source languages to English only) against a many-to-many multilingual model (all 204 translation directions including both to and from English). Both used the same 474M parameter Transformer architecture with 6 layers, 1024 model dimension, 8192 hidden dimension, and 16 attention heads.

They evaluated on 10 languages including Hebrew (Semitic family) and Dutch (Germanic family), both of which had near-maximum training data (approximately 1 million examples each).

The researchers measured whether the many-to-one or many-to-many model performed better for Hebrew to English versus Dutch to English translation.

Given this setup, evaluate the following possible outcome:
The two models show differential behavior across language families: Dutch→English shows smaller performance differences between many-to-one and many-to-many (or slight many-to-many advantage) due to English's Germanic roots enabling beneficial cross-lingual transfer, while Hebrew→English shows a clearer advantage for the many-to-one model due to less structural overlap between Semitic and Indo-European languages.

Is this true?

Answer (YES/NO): NO